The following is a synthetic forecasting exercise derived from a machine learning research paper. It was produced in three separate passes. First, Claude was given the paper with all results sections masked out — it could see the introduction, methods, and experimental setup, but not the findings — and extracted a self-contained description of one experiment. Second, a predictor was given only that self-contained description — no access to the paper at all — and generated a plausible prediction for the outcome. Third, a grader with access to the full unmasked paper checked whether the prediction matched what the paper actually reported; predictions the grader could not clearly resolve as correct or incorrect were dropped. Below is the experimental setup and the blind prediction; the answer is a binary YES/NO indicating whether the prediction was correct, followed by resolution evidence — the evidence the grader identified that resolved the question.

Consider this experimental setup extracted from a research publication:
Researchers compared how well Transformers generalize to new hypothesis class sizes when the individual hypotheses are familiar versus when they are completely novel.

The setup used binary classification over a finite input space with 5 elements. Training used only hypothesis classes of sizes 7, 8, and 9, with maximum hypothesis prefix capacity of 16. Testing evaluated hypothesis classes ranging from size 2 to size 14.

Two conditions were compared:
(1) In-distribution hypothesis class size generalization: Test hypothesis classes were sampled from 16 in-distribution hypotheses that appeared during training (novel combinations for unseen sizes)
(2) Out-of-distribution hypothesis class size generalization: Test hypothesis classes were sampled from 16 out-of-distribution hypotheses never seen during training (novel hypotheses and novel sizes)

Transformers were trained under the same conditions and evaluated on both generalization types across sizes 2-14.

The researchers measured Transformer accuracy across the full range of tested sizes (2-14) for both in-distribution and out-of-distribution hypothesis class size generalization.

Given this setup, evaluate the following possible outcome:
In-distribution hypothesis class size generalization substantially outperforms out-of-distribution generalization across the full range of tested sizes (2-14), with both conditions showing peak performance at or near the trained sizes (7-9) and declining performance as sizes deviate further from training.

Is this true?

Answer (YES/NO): NO